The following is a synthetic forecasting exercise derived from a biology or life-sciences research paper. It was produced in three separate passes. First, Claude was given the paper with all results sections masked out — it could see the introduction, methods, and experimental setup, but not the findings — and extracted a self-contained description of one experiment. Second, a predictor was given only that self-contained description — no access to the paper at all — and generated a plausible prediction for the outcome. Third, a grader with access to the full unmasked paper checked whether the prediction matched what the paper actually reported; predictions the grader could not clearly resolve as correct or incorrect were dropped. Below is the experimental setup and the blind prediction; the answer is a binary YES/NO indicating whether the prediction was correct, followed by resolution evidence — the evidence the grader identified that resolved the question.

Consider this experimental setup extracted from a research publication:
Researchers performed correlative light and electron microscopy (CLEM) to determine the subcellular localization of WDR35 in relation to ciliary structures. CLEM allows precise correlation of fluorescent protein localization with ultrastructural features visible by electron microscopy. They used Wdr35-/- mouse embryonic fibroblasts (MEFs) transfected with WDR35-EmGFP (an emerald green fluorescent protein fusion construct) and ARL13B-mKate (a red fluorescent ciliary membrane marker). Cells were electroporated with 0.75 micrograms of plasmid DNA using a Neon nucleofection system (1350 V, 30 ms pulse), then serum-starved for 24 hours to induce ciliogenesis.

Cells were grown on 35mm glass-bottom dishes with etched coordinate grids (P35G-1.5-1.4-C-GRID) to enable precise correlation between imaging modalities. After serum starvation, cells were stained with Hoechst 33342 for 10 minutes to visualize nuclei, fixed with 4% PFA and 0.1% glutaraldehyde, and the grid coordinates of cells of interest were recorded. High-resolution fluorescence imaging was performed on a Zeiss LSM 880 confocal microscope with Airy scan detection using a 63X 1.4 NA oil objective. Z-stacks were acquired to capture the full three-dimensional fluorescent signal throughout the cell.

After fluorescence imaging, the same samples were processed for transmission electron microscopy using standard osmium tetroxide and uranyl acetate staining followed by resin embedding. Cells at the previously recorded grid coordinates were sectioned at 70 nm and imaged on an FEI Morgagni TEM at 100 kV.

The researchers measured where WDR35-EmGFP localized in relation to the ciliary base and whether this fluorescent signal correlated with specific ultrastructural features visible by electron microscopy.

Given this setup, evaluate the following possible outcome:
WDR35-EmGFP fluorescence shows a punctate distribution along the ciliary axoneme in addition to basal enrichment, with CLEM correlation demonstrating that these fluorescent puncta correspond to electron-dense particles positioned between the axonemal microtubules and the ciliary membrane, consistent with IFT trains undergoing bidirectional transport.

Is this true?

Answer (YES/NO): NO